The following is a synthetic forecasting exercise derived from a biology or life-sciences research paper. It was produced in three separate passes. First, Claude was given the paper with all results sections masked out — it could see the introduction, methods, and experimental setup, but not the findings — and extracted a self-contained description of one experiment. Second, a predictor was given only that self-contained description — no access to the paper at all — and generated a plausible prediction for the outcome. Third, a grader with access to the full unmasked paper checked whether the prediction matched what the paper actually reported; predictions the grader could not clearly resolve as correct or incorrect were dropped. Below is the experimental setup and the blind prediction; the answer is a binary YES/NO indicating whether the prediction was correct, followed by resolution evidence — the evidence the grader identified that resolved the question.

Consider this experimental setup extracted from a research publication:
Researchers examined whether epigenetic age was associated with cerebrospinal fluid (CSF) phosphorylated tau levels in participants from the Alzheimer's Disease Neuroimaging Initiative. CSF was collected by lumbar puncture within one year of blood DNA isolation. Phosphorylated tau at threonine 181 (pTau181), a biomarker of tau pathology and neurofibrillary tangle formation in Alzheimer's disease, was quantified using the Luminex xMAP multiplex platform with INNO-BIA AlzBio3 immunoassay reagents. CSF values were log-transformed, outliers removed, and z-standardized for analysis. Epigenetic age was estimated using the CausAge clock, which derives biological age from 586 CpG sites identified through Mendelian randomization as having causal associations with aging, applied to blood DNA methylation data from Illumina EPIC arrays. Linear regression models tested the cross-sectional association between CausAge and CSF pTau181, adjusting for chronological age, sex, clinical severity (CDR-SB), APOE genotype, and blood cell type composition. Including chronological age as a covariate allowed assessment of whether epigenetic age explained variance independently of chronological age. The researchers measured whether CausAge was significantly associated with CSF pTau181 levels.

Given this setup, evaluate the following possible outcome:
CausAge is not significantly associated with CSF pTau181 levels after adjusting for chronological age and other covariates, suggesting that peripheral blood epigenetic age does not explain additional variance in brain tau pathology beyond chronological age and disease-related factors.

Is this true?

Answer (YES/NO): YES